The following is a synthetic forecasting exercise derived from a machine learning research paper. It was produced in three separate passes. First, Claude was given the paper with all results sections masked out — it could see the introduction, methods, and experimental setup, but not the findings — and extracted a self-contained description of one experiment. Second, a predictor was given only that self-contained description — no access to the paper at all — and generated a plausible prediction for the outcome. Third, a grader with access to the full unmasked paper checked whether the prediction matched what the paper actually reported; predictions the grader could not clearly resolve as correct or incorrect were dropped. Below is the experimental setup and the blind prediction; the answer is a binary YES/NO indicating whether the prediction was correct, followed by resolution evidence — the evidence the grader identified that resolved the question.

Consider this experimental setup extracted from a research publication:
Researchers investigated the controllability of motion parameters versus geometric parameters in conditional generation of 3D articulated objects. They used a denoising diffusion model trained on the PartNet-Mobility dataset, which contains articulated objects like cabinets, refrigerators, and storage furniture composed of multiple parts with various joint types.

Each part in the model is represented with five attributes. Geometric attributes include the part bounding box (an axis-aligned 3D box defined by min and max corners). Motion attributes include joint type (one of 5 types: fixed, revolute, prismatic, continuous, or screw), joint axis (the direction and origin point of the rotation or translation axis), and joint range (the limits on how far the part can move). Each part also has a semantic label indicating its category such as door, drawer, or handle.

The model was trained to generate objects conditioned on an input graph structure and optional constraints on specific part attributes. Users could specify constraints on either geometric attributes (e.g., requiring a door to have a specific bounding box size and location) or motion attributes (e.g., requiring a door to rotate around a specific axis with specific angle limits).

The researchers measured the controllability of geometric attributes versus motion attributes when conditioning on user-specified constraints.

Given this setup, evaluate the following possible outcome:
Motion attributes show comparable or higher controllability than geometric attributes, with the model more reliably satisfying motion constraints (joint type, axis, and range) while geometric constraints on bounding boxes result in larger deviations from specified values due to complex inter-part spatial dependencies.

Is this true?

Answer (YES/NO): NO